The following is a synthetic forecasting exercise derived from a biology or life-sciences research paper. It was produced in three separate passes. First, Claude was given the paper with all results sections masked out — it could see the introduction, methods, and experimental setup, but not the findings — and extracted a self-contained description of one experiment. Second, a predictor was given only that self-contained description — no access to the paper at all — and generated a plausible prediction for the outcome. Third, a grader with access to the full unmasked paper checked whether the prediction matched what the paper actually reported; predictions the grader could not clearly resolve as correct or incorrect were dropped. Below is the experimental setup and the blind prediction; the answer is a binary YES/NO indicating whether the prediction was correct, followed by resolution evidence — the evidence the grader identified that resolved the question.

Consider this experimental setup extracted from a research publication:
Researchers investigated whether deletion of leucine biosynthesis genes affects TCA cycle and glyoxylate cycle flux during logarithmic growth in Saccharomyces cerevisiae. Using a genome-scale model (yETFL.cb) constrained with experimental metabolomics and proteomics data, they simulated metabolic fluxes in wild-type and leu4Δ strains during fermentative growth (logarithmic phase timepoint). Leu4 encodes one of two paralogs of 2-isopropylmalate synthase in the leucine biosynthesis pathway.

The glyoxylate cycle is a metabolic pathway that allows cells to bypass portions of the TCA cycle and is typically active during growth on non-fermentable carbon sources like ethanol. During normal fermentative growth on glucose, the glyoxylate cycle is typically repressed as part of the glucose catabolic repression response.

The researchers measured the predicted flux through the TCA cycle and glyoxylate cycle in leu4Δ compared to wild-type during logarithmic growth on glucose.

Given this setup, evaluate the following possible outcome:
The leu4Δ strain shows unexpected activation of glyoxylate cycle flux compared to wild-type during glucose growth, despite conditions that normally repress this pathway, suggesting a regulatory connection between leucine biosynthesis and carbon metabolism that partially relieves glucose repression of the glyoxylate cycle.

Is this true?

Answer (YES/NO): YES